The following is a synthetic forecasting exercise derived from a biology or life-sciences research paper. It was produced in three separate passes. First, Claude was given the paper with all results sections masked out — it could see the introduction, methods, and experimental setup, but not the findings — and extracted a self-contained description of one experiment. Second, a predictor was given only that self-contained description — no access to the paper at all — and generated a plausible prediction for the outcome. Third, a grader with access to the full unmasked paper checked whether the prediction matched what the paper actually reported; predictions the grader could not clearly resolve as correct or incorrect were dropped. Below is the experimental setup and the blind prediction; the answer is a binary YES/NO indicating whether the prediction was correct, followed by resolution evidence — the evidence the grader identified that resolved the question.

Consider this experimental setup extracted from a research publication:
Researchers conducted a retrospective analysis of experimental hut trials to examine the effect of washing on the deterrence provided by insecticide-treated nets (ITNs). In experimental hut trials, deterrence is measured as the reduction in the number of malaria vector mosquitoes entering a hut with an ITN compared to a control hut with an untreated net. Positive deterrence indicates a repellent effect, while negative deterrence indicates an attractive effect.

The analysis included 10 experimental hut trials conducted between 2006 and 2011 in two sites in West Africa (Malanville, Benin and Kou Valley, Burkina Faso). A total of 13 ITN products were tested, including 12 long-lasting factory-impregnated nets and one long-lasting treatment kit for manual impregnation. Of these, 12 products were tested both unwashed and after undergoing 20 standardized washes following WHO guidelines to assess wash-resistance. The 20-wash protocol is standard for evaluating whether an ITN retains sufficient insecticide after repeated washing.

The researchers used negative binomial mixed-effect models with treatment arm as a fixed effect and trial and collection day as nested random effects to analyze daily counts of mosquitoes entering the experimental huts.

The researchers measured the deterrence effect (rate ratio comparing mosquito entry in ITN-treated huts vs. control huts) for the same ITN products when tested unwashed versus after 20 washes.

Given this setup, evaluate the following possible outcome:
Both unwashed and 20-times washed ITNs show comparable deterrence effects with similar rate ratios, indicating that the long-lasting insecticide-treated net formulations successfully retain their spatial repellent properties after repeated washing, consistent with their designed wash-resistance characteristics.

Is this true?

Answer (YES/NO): NO